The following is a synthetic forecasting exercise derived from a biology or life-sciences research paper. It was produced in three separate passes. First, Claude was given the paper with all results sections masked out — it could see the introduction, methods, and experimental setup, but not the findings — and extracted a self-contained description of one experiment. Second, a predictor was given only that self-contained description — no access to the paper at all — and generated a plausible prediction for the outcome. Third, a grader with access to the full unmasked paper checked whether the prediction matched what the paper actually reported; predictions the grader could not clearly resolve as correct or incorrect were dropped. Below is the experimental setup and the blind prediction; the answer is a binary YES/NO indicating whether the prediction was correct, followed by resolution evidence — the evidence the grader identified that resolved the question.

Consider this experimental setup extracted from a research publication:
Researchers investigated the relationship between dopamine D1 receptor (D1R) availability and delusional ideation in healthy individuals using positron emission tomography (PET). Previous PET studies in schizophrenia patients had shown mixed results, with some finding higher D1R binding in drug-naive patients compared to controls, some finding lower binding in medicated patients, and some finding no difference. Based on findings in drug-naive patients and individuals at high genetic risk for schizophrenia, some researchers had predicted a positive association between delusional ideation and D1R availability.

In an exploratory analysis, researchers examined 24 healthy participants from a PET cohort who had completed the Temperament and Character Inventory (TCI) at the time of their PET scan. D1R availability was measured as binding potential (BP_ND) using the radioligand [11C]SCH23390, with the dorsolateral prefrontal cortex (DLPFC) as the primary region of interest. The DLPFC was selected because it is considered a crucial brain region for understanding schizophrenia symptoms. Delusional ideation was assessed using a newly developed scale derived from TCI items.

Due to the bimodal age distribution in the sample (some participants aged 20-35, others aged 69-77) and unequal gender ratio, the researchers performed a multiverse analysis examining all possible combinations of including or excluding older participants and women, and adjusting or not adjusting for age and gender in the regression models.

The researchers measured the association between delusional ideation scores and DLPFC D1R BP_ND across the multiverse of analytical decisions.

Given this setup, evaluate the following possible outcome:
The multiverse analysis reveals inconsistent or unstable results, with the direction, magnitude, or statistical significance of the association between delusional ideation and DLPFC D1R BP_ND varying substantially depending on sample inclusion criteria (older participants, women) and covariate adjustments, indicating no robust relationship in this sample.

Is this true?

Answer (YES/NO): NO